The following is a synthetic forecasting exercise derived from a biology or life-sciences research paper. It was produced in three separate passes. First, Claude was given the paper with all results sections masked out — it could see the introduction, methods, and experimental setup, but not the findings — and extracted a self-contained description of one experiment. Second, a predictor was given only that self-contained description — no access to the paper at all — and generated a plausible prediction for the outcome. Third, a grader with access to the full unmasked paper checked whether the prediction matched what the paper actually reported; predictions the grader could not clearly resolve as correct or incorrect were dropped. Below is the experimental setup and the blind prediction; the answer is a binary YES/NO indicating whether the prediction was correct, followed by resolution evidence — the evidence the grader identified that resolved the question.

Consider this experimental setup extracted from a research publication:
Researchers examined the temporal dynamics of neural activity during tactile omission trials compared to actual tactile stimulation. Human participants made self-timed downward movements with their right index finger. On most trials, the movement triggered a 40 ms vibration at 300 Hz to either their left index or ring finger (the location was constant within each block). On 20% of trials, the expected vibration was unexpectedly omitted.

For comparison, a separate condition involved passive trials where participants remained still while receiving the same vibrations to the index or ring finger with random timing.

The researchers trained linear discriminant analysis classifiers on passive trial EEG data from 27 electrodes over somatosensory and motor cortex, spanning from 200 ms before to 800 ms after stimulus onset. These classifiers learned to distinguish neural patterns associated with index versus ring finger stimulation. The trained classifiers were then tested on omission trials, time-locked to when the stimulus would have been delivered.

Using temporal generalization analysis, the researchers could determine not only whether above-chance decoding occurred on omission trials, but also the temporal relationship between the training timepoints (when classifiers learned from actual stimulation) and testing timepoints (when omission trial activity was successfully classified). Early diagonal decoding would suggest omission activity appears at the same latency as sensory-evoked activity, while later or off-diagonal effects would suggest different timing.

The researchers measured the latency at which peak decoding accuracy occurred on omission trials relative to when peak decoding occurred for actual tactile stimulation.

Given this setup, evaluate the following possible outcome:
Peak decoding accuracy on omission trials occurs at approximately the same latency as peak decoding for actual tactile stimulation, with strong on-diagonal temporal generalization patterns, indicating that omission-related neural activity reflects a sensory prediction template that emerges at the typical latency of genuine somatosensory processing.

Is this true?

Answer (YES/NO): NO